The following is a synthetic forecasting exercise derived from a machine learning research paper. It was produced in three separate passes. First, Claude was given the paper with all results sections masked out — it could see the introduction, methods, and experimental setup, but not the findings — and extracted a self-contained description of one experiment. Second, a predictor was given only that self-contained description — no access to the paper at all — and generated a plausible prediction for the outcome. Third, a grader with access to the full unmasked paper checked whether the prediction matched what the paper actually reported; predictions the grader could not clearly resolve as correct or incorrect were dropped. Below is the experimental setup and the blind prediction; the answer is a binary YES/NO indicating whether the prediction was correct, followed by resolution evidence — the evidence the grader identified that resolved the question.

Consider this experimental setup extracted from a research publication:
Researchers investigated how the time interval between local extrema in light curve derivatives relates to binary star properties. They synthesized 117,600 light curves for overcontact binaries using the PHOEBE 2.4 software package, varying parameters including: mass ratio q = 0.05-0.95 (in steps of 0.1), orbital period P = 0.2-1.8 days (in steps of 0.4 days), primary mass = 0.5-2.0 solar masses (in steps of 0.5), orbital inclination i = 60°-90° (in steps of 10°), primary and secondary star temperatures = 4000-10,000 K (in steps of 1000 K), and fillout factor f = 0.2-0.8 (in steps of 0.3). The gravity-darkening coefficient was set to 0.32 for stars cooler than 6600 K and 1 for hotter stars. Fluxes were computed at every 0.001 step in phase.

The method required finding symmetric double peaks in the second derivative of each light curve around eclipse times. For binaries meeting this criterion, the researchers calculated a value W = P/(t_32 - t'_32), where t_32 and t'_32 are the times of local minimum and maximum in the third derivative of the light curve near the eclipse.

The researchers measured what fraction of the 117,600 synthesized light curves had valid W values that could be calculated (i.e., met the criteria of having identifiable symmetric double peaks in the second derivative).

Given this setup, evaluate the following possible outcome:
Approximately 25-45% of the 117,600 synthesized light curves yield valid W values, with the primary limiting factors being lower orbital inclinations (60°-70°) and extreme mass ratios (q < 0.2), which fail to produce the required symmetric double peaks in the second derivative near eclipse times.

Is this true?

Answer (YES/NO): YES